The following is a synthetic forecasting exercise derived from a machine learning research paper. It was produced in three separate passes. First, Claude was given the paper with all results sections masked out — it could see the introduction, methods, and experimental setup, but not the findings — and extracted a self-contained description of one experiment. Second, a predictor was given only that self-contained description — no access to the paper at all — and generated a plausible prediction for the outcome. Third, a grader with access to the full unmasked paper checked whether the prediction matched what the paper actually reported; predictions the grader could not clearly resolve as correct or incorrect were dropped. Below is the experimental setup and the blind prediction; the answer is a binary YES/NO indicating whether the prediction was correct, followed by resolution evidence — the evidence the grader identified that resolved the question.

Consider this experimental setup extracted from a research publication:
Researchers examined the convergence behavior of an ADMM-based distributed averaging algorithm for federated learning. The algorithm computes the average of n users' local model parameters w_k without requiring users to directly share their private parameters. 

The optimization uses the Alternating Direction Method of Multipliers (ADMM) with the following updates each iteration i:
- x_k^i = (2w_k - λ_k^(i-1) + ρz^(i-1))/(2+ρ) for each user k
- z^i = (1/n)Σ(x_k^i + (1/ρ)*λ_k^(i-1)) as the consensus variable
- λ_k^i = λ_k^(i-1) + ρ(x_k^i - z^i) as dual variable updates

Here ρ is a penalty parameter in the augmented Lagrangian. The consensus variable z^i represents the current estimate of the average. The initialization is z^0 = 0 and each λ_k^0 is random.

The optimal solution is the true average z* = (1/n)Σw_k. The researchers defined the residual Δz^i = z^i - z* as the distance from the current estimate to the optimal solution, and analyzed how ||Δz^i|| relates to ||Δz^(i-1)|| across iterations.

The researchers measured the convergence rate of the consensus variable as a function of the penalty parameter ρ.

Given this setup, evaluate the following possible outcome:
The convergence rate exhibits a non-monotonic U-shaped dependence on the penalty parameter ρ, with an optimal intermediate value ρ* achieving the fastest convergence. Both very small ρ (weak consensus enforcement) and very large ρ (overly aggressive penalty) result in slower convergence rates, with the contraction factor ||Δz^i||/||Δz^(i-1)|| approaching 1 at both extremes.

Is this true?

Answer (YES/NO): NO